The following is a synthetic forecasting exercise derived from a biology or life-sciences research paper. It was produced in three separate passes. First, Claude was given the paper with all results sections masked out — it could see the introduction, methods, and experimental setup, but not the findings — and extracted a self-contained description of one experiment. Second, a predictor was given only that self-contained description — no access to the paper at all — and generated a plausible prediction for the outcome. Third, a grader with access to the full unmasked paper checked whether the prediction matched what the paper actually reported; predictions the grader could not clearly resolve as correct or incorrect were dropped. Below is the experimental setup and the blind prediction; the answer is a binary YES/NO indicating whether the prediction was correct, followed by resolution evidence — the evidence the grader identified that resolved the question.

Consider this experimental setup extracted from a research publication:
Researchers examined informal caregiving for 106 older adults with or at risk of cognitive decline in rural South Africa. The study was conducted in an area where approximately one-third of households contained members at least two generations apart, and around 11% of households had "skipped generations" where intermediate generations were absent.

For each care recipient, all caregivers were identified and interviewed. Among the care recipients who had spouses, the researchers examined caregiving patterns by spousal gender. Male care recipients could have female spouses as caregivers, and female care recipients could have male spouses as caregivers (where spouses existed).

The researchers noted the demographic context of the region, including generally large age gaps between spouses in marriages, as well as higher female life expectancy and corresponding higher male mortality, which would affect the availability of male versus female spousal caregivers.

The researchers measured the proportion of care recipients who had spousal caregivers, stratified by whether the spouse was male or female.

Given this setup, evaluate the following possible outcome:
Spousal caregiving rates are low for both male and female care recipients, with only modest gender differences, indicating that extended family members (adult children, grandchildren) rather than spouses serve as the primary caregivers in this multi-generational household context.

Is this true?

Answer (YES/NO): NO